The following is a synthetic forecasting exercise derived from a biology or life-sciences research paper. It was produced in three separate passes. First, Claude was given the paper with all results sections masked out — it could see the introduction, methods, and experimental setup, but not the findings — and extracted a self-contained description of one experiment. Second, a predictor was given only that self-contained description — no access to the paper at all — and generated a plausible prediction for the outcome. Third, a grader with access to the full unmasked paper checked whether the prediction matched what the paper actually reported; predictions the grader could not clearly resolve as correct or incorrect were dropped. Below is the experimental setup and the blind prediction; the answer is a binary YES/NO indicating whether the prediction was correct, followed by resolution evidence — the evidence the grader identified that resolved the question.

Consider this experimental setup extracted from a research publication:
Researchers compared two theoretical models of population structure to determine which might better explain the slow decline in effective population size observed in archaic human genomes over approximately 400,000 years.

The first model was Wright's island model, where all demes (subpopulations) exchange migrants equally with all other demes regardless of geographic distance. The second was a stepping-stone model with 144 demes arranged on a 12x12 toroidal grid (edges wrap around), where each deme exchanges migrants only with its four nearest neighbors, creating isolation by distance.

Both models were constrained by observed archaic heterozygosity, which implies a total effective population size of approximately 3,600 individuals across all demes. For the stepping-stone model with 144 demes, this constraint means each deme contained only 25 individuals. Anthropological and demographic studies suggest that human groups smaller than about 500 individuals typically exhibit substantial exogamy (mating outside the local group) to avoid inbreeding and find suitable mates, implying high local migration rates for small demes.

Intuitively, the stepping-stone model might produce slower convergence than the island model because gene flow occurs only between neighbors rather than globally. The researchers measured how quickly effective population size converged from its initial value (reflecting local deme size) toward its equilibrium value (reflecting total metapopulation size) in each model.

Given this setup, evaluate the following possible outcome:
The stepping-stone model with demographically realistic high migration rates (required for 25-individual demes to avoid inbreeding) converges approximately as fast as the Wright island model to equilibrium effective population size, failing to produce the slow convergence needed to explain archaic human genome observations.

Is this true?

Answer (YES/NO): NO